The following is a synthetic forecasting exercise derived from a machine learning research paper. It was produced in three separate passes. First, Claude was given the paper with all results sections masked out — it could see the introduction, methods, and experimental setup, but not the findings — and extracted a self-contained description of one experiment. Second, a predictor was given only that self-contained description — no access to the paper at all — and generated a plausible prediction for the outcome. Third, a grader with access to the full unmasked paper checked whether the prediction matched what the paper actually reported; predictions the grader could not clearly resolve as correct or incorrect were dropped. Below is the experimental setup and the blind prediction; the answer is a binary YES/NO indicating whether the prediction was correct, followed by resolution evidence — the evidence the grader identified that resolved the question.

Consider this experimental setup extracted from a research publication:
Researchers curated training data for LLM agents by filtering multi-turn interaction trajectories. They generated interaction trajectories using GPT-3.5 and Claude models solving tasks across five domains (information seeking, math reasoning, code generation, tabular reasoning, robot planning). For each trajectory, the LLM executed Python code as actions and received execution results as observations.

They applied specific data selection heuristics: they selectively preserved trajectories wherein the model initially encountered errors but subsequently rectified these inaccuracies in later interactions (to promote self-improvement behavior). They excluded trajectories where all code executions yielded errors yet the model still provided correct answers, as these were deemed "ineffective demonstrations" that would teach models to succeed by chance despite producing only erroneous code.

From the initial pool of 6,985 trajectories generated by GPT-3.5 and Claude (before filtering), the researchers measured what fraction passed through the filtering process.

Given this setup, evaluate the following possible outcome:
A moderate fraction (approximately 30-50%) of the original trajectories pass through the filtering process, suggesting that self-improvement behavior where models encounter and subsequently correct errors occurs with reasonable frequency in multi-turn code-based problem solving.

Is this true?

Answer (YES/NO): NO